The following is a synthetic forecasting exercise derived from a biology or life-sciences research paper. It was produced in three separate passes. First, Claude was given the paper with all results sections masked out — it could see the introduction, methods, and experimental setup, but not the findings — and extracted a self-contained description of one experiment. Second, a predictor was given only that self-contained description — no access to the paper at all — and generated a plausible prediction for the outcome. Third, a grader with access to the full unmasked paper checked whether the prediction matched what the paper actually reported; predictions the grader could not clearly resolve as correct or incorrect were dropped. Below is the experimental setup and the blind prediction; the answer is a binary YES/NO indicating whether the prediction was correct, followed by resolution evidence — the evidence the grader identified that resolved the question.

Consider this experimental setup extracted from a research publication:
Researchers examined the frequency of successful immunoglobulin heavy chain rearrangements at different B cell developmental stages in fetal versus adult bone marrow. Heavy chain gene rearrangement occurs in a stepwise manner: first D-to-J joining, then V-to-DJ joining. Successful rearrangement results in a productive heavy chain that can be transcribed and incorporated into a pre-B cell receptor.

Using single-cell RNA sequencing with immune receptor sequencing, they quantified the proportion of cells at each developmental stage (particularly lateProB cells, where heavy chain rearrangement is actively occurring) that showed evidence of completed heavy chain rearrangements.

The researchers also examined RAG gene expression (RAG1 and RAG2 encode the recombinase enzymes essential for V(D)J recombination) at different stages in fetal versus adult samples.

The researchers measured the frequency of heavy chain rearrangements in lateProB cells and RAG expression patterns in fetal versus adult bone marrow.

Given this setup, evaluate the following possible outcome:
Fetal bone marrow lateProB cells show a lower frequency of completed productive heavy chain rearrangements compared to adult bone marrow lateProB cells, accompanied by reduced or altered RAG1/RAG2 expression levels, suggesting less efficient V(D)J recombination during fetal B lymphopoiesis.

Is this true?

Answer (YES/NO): NO